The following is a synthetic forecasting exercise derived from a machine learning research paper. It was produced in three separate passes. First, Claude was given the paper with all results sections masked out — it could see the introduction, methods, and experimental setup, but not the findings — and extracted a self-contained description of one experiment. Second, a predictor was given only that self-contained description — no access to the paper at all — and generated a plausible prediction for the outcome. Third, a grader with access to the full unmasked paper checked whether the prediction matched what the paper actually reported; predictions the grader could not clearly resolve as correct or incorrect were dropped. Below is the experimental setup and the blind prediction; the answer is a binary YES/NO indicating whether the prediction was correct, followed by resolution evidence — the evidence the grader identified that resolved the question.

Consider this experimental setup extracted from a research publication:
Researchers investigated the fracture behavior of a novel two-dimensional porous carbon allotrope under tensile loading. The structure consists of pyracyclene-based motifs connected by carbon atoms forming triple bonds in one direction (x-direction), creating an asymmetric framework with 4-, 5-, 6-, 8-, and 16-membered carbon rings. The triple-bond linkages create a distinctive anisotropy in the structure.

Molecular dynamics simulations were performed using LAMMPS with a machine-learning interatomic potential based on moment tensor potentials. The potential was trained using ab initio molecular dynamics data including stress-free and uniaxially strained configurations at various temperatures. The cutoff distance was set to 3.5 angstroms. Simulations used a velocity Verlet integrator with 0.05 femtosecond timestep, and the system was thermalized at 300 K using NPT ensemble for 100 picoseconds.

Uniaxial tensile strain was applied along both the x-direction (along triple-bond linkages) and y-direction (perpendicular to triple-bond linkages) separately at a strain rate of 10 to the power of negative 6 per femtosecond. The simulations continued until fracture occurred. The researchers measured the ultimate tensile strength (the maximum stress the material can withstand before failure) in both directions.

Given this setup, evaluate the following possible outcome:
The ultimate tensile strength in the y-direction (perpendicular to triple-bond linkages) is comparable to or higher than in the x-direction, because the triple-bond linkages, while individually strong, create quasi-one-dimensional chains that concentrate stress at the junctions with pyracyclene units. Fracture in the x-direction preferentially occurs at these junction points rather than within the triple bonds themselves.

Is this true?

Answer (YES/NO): NO